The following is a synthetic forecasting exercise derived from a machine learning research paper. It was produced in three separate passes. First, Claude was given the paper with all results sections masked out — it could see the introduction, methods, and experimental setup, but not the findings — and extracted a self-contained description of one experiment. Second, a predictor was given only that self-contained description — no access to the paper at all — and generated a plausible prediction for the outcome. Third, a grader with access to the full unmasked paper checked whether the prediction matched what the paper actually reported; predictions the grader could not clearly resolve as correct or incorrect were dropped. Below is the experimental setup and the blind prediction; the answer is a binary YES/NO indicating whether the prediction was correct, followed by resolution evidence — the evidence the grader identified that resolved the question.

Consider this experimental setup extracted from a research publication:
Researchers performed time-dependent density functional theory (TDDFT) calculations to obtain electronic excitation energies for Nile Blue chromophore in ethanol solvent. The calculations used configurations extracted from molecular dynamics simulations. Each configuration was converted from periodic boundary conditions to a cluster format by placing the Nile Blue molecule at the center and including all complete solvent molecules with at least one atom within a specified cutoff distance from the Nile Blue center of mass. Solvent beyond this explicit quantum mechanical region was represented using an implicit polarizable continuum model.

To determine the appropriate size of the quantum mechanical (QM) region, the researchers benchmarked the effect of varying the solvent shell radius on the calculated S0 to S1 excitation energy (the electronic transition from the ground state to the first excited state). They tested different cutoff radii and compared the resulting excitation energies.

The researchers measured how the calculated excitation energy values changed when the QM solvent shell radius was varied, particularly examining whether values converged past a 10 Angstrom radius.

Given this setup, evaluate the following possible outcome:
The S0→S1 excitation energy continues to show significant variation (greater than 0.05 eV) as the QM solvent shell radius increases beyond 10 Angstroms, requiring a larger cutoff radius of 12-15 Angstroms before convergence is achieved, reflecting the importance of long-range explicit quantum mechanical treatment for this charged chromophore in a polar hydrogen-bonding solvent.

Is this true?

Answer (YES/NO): NO